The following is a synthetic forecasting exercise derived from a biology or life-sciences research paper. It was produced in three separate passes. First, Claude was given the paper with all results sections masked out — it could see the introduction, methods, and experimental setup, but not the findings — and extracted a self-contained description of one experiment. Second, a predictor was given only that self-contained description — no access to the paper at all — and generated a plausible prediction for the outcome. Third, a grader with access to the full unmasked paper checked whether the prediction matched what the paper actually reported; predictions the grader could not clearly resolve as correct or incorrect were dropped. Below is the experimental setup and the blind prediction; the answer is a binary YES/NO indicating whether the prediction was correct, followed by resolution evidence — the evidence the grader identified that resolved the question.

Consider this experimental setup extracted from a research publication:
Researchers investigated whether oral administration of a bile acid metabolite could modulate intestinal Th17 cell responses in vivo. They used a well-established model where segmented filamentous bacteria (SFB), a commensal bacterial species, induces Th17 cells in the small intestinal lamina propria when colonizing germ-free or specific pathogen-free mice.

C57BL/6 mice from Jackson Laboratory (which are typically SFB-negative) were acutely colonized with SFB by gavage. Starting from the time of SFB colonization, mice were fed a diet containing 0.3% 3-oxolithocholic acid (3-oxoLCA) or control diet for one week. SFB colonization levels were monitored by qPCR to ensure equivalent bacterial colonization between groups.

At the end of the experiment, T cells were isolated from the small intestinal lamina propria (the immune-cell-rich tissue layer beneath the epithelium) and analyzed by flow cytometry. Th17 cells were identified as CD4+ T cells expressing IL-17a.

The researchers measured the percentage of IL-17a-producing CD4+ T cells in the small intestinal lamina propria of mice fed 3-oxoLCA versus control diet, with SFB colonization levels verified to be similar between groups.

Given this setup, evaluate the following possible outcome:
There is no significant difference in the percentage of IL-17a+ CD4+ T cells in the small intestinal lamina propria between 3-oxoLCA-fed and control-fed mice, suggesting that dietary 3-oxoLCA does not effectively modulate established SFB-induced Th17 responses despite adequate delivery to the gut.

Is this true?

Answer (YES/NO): NO